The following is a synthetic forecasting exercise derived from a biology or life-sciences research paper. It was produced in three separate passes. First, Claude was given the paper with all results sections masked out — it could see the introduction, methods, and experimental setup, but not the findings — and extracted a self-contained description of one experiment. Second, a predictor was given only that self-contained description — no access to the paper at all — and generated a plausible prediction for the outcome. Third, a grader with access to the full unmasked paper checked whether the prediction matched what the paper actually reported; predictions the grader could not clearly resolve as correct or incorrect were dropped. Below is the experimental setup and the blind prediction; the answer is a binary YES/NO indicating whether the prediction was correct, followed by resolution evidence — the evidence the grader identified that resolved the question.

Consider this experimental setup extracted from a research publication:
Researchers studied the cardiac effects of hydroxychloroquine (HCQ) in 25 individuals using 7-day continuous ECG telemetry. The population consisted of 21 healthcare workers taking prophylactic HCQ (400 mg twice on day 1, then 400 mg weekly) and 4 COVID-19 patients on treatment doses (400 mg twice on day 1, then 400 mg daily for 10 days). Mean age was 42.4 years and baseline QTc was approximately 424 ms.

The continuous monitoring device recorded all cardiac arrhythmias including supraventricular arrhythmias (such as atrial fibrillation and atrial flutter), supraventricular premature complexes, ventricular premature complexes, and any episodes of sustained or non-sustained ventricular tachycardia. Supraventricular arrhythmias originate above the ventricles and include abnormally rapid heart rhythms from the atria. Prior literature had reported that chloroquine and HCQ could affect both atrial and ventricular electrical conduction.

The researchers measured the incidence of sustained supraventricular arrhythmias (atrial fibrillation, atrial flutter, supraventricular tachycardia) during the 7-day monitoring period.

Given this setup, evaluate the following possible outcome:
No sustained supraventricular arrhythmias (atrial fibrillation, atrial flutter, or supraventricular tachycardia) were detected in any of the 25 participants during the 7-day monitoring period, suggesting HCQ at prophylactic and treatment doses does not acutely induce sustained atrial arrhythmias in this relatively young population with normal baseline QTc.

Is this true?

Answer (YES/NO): YES